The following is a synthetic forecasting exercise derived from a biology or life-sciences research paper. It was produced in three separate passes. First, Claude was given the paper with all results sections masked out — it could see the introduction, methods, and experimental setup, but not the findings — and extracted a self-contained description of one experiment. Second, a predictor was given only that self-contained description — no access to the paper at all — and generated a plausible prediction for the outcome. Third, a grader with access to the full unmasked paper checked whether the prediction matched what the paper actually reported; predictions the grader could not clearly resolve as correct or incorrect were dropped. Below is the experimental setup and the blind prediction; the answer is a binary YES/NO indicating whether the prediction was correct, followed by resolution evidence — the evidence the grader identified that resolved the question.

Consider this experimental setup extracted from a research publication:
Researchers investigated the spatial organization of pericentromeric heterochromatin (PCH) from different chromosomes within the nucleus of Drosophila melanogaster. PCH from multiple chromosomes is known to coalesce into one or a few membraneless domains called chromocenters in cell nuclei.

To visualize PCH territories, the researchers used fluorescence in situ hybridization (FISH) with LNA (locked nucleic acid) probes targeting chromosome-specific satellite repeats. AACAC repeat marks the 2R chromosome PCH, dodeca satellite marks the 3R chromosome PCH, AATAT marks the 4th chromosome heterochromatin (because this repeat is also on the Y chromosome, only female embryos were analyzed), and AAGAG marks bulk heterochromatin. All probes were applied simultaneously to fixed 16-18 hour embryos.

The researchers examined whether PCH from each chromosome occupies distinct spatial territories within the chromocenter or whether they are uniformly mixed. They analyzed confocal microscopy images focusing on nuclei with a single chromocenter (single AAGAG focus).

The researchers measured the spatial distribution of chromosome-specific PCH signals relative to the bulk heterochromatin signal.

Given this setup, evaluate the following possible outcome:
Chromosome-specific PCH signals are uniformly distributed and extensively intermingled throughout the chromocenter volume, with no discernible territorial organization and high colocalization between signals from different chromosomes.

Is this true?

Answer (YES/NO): NO